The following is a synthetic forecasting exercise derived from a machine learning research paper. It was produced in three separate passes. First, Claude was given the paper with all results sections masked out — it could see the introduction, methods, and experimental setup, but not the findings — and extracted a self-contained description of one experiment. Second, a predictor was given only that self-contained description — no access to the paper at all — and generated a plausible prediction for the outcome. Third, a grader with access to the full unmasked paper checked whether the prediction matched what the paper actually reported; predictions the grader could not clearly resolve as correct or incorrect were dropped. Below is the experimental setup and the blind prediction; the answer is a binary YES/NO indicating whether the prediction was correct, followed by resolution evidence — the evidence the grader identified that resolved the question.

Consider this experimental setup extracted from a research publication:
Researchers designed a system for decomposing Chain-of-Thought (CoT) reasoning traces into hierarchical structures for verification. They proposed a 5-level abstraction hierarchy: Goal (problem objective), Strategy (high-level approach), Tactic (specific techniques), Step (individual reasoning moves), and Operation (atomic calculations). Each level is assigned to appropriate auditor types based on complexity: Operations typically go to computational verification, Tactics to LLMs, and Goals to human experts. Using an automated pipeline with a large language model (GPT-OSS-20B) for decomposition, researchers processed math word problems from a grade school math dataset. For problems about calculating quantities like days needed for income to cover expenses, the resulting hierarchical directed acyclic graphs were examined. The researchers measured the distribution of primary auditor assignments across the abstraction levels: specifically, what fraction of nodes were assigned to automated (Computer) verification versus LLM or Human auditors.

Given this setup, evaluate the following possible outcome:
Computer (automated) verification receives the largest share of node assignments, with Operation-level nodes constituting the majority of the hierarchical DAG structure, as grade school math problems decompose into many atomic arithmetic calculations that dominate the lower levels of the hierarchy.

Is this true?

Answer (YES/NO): NO